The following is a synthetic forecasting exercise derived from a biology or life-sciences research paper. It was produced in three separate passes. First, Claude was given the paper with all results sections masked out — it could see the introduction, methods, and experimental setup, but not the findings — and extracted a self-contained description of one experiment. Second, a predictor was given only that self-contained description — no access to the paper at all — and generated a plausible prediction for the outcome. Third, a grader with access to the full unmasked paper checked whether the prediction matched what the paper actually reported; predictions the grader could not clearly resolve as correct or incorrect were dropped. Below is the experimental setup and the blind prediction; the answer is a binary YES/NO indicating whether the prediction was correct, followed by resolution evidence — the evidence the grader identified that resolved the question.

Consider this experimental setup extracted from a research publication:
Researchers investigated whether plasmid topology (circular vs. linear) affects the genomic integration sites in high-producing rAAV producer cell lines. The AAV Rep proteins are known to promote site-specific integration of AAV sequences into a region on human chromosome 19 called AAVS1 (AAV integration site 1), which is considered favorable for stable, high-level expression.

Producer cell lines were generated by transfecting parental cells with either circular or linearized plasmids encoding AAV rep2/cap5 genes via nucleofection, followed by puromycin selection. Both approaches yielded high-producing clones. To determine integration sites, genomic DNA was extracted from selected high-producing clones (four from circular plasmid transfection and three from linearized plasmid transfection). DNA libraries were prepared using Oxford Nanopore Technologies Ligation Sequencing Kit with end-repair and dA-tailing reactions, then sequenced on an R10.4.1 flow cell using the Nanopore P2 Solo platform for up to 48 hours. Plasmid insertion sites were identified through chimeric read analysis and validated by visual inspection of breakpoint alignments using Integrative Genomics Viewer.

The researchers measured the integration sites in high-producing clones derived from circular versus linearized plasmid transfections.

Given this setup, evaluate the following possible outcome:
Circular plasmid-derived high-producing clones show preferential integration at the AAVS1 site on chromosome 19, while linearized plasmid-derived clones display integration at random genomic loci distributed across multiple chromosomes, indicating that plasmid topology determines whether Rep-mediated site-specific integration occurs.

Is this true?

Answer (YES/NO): NO